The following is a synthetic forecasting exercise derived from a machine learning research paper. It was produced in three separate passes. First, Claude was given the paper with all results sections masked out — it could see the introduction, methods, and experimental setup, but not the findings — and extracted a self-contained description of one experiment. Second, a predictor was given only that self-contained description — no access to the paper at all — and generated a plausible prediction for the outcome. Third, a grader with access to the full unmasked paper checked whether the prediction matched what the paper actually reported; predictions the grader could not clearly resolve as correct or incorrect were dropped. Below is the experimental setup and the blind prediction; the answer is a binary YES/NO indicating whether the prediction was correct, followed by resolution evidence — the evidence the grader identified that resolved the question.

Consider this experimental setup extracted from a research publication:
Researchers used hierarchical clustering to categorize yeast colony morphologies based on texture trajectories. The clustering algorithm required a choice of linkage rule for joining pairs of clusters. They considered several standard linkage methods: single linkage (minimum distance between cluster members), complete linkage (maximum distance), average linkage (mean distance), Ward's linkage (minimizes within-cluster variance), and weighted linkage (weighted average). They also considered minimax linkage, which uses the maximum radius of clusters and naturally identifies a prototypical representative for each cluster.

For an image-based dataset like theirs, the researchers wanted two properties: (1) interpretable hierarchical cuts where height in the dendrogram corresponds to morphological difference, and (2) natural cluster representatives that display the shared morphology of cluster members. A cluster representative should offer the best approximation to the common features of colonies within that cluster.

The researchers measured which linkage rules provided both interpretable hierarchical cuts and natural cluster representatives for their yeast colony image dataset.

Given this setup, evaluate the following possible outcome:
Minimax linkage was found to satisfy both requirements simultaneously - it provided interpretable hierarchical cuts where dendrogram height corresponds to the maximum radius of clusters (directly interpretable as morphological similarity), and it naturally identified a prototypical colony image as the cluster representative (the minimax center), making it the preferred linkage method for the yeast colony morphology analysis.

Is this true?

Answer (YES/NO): YES